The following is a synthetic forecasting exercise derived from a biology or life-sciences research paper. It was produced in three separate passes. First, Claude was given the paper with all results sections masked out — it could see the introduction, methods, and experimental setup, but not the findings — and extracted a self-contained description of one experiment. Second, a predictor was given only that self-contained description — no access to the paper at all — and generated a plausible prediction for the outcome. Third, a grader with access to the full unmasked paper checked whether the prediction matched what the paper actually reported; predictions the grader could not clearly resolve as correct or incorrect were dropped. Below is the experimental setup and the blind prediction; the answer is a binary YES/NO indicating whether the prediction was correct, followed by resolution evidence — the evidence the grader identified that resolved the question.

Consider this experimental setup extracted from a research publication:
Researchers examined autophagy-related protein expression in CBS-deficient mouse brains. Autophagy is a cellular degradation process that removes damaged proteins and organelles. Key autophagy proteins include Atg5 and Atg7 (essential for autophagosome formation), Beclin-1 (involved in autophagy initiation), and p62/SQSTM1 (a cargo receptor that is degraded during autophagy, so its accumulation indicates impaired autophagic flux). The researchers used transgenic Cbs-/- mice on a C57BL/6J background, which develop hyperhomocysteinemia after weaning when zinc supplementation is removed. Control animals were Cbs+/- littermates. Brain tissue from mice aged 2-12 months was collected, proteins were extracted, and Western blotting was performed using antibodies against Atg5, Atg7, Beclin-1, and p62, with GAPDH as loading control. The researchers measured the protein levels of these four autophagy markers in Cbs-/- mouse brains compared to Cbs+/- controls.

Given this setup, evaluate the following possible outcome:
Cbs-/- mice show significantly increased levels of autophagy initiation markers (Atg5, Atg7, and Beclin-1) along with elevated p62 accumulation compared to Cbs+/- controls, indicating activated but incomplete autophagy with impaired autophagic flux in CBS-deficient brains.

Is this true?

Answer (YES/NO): NO